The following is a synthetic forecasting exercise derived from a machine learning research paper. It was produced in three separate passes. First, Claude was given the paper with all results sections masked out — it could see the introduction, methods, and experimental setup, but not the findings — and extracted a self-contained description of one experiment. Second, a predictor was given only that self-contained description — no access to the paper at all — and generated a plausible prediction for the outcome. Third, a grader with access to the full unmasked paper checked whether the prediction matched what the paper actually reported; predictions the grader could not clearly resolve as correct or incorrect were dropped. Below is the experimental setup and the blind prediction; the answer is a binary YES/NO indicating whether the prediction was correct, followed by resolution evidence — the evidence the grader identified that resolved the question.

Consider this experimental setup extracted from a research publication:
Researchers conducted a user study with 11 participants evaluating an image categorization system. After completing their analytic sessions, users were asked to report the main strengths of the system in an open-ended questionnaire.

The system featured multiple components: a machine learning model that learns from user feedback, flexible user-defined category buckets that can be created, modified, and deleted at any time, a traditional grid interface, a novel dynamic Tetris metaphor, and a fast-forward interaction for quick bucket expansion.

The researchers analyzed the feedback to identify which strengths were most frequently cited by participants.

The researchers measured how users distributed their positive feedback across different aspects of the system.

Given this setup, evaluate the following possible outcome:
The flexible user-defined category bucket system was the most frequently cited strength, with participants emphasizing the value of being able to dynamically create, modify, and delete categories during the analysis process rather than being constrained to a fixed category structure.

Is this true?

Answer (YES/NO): NO